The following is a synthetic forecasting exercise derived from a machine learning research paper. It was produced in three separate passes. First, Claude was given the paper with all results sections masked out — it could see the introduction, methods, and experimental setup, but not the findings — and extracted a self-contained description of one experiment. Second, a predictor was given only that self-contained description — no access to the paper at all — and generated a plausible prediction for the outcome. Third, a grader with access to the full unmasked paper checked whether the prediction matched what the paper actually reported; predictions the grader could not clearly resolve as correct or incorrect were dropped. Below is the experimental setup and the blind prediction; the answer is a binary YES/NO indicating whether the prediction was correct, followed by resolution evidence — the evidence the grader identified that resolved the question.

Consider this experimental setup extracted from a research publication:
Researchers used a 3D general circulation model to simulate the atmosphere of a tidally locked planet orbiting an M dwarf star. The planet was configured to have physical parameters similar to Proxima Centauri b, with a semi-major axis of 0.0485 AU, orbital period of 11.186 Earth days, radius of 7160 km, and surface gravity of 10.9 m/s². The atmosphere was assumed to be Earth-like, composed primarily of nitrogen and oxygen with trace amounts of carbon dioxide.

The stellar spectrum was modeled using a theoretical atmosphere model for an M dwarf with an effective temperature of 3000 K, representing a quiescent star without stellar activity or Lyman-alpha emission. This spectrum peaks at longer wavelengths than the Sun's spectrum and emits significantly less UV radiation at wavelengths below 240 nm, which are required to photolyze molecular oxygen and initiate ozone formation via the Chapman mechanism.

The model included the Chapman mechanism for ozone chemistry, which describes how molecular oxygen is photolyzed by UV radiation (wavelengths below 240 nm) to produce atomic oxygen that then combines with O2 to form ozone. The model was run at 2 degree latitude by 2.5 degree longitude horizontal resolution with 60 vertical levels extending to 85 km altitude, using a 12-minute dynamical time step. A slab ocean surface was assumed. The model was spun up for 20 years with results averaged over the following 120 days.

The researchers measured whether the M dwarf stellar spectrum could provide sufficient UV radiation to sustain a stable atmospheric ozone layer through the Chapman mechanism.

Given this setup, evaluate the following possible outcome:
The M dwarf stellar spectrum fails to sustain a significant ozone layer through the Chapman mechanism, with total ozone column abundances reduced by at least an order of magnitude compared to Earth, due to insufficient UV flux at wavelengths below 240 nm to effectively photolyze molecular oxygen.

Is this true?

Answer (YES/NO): NO